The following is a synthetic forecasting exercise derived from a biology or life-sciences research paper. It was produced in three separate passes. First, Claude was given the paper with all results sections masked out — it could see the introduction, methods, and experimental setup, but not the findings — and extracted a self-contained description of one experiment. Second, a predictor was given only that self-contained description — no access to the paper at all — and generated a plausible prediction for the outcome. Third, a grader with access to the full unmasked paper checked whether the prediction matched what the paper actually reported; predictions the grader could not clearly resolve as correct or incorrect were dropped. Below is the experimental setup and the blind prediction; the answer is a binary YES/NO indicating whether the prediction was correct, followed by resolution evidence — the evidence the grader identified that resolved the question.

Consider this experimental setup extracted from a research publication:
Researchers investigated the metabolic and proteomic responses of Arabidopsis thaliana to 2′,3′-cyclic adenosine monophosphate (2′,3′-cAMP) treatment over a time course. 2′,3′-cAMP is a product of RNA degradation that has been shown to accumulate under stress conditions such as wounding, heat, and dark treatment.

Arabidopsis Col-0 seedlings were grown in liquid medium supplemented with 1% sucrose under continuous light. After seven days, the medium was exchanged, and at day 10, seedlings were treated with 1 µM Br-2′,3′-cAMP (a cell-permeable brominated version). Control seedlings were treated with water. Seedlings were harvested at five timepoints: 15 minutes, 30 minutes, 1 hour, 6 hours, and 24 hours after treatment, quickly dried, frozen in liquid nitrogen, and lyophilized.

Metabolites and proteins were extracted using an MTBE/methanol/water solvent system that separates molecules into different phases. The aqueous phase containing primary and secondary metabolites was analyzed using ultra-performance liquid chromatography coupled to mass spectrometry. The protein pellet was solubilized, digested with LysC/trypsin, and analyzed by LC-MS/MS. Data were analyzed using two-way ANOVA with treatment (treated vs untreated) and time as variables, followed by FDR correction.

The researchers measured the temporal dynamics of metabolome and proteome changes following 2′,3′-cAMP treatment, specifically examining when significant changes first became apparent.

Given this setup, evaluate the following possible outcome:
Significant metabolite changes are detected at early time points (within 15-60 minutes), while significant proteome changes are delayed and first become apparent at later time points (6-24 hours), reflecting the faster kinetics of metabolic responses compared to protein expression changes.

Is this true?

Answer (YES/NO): NO